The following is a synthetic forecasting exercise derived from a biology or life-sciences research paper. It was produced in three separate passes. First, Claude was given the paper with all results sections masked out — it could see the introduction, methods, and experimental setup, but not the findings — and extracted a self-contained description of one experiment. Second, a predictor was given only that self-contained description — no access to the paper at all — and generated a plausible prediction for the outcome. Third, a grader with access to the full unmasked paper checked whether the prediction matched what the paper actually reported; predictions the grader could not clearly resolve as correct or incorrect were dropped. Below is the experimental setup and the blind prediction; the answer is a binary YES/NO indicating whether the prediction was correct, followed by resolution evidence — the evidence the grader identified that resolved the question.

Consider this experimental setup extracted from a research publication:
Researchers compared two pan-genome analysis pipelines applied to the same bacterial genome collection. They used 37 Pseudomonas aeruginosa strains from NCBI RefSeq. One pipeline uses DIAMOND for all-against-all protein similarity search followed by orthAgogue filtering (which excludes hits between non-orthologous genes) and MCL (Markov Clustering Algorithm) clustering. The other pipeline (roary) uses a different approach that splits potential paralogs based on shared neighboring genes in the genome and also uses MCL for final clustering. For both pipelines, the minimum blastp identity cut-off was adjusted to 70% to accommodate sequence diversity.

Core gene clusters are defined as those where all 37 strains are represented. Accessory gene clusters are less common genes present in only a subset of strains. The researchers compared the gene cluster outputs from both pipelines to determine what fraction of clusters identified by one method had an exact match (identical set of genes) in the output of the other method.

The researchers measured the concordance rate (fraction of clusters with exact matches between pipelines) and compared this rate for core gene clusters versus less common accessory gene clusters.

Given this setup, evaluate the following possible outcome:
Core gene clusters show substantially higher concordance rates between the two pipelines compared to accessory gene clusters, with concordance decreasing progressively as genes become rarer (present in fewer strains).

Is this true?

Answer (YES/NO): YES